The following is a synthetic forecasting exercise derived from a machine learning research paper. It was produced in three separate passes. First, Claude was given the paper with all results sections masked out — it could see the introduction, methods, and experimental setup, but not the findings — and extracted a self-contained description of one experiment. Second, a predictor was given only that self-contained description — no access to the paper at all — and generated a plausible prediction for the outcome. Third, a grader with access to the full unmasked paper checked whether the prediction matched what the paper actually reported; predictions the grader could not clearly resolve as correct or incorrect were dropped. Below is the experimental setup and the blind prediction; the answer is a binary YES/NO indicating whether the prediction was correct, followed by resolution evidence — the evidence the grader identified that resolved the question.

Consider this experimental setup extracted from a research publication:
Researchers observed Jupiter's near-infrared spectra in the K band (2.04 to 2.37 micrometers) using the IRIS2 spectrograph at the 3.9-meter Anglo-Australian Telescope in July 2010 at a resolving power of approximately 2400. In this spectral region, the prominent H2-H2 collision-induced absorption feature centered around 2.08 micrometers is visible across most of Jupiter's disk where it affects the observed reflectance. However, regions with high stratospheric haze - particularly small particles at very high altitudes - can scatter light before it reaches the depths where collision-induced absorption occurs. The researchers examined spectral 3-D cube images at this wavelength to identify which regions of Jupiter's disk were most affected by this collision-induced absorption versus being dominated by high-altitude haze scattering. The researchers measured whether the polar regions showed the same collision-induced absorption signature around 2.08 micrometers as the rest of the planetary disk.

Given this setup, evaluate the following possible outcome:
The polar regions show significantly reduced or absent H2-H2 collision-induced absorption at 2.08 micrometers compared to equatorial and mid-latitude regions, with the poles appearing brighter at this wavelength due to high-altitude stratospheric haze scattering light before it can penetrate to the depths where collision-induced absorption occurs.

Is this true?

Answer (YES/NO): YES